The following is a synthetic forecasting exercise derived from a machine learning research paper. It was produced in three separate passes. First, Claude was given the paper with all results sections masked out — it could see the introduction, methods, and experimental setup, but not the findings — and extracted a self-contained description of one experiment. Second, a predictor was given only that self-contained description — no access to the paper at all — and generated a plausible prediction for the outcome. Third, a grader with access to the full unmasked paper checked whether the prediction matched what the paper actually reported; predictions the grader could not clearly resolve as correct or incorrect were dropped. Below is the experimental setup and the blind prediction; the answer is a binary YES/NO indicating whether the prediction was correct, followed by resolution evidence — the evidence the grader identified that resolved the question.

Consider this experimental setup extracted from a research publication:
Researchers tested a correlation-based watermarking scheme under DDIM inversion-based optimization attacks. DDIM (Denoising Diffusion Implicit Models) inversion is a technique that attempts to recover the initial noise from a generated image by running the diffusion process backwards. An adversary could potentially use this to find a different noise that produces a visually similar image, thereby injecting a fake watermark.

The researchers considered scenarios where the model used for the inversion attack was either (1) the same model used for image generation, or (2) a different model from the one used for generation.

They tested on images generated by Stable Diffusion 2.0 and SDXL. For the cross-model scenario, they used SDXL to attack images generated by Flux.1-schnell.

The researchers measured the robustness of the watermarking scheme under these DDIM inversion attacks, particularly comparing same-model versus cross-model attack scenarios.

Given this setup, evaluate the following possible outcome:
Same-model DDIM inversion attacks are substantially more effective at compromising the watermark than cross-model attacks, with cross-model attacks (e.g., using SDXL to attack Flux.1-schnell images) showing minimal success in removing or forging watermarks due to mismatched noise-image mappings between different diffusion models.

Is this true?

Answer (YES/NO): NO